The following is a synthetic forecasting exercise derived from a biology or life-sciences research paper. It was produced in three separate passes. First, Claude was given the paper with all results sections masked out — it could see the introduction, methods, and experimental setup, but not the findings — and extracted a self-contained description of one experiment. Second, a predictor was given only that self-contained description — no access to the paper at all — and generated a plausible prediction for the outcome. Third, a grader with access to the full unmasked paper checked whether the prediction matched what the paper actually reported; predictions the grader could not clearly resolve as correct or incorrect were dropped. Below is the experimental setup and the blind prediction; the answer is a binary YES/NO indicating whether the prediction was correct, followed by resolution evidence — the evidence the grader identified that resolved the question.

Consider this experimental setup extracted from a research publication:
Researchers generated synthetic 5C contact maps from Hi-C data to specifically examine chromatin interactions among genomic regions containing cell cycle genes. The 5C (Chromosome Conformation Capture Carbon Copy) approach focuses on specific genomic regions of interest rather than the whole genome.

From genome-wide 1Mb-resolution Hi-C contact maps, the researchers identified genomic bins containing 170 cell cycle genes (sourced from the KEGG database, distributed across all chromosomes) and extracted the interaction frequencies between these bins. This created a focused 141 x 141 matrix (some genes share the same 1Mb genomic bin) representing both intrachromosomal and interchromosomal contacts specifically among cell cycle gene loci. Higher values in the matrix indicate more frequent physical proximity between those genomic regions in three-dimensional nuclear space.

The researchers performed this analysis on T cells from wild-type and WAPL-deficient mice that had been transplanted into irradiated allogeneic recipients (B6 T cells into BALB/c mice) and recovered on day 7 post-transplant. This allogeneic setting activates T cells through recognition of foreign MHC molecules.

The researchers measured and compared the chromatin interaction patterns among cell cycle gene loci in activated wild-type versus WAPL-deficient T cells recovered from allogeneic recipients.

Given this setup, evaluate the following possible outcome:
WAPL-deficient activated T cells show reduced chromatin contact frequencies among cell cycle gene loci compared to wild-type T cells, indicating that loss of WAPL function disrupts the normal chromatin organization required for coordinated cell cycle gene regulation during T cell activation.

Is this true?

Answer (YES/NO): NO